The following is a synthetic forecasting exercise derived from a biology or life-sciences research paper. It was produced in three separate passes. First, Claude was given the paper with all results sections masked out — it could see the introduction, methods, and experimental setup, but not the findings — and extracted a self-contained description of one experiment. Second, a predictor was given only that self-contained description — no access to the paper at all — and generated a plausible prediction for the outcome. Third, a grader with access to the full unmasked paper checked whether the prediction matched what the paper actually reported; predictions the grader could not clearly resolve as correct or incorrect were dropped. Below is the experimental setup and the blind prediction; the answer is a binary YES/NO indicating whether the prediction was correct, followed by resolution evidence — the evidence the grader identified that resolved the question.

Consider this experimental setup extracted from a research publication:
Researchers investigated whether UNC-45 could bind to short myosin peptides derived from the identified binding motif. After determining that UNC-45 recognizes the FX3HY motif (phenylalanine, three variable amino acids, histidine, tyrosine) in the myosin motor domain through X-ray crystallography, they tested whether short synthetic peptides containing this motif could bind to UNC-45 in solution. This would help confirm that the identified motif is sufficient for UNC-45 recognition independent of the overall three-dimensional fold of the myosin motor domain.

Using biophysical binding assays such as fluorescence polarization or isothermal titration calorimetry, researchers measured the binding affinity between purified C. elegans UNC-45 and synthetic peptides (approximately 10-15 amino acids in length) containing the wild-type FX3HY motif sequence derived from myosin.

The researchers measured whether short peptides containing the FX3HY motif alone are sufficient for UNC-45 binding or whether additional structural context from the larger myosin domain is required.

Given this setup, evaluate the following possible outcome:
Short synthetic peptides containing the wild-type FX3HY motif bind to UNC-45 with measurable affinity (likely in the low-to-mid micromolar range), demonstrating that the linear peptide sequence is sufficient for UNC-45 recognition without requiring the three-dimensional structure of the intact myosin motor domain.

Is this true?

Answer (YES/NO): YES